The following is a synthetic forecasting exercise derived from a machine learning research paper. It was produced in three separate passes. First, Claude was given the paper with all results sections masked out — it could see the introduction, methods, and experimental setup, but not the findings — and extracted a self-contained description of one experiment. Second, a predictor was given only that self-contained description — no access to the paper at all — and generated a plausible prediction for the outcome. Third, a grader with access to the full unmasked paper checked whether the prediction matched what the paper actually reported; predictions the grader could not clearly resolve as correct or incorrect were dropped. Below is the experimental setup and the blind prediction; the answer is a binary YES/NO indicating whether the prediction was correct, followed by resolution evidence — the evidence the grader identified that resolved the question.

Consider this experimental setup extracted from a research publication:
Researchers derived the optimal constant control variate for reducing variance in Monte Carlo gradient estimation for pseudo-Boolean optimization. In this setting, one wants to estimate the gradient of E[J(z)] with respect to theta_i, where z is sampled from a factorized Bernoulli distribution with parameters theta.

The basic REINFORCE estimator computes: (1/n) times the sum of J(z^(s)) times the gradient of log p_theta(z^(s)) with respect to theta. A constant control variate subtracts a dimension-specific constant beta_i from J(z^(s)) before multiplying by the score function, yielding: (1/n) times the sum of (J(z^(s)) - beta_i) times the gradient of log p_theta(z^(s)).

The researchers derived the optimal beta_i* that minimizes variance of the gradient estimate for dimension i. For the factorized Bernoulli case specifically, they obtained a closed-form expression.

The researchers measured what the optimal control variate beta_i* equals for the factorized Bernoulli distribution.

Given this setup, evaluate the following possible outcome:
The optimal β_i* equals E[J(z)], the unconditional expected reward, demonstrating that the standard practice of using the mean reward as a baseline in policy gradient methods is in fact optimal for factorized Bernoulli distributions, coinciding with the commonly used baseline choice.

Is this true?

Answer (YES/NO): NO